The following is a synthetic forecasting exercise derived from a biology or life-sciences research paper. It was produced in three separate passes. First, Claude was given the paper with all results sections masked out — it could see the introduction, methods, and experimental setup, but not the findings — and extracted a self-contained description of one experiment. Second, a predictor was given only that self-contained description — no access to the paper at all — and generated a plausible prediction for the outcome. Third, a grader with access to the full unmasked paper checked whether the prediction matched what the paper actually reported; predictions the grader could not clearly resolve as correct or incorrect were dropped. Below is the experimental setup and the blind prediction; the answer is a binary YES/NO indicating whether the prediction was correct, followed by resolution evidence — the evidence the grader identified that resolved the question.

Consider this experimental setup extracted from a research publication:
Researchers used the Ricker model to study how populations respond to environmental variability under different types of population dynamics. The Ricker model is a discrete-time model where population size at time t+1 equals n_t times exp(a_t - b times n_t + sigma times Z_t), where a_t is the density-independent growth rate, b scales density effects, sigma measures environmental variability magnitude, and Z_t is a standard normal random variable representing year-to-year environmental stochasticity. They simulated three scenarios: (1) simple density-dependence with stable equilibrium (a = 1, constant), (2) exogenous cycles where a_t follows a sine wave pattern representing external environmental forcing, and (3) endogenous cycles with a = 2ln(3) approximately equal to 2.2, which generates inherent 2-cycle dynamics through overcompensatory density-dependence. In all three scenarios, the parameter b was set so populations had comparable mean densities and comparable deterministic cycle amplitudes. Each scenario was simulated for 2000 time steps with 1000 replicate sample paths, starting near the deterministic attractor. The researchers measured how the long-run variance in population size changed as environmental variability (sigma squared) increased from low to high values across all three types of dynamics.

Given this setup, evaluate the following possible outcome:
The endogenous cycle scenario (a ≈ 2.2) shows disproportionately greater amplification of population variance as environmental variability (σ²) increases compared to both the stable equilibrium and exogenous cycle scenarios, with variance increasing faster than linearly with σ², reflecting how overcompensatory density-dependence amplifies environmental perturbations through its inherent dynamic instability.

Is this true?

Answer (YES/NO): NO